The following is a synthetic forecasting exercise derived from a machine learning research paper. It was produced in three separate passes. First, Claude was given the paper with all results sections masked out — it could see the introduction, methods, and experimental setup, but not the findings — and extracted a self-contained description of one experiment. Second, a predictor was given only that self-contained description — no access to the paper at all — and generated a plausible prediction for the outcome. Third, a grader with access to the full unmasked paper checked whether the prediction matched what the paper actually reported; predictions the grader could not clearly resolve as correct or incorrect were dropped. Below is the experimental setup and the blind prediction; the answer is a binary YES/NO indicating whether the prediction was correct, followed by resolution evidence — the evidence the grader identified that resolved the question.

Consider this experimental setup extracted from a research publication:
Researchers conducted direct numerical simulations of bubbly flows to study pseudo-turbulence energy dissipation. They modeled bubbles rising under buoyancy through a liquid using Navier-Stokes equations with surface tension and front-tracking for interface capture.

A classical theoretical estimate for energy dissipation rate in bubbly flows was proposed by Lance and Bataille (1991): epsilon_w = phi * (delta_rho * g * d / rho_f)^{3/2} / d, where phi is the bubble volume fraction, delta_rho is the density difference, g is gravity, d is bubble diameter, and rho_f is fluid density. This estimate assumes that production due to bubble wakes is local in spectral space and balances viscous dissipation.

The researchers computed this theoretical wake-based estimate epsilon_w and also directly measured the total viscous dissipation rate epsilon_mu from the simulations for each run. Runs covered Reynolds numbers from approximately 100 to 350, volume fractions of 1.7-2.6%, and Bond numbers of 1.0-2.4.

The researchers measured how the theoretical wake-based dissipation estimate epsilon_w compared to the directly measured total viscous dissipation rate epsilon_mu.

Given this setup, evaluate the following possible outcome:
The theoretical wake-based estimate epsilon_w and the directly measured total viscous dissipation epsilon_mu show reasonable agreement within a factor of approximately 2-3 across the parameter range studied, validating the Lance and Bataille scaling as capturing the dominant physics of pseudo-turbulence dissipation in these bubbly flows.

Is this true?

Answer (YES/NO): YES